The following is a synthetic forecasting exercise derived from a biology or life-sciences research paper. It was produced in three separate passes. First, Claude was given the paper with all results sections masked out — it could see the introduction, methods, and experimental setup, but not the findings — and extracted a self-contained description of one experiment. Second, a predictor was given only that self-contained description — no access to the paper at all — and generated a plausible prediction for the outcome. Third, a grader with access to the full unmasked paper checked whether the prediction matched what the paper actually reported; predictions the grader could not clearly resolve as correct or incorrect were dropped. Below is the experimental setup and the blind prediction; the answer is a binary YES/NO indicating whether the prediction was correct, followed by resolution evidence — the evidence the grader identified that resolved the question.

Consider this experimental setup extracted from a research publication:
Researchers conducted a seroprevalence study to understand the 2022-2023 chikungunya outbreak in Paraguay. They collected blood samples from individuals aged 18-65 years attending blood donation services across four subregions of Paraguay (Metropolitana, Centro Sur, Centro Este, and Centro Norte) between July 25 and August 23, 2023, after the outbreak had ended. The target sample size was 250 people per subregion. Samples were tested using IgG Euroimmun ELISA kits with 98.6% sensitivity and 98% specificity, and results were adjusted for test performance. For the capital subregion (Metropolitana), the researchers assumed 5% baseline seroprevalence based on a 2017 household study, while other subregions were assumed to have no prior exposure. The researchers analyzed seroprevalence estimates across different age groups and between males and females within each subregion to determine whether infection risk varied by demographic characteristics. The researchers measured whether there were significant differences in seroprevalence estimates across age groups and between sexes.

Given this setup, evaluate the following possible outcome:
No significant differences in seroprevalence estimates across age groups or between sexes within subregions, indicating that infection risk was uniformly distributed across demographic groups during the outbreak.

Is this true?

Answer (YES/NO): YES